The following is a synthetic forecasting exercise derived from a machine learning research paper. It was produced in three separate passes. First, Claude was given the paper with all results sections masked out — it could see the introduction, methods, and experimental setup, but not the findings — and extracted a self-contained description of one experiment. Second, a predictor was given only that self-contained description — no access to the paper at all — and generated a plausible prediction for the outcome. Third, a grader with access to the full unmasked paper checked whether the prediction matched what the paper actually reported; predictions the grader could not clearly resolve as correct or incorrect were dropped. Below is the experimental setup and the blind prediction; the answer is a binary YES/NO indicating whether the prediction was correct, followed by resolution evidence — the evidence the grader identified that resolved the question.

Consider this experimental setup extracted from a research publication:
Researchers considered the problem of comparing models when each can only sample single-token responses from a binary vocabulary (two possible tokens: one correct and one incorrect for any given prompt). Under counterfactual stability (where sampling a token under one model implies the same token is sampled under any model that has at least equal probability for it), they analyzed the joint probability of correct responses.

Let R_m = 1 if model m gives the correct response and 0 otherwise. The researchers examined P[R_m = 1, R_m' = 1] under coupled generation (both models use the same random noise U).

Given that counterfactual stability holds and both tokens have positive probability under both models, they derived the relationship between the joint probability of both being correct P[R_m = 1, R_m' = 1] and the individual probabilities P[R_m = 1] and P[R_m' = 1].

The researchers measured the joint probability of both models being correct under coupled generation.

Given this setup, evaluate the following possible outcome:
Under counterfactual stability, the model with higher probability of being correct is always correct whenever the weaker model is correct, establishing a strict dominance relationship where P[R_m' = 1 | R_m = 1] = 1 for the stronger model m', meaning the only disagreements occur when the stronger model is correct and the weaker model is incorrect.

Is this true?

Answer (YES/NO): YES